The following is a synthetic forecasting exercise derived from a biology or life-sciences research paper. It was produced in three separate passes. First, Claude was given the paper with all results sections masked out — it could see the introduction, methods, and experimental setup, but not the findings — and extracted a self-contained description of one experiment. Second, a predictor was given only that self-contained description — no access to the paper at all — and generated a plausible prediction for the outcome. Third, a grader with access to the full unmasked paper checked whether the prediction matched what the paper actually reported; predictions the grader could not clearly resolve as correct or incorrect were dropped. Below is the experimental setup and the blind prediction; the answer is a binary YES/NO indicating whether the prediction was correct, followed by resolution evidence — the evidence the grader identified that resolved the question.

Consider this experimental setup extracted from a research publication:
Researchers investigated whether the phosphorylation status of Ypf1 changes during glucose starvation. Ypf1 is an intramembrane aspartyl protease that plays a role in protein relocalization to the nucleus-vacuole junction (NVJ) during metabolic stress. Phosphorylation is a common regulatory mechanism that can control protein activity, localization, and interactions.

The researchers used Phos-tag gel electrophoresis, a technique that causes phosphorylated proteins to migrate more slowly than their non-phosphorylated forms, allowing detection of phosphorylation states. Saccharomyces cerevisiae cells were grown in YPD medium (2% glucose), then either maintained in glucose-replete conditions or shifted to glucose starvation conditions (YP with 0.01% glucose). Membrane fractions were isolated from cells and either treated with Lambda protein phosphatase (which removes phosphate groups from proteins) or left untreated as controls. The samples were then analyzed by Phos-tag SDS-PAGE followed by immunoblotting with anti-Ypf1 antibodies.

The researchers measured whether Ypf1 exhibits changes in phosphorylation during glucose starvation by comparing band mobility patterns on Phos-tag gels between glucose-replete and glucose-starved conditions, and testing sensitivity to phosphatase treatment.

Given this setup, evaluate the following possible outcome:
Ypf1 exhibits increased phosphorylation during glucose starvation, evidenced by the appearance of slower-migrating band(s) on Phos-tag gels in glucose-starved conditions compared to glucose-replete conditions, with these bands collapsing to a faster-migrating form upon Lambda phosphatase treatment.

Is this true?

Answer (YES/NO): NO